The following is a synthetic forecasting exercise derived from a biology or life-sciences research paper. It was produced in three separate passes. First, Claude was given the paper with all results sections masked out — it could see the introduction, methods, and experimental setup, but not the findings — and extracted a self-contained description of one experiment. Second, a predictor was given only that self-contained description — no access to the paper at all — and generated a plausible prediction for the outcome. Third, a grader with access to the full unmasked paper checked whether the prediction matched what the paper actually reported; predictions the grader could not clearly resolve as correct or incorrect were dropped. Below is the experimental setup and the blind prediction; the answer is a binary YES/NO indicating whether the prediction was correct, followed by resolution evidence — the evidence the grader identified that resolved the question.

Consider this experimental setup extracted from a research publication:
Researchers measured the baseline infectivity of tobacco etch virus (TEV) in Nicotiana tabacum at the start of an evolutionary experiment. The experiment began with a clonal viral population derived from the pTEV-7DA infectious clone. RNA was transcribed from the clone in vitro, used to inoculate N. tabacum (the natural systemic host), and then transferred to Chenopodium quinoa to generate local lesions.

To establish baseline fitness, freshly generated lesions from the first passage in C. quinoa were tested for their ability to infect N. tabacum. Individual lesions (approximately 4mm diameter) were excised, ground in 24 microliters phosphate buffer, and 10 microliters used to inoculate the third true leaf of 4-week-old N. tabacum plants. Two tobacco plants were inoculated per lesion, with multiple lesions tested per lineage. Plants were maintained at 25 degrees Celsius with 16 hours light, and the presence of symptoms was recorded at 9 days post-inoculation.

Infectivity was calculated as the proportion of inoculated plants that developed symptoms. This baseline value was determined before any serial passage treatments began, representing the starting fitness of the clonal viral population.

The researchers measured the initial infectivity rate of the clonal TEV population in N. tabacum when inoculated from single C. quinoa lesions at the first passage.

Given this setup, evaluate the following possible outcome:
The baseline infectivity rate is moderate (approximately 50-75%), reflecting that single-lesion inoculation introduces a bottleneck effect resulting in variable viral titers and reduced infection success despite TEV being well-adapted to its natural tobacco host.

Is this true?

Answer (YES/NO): NO